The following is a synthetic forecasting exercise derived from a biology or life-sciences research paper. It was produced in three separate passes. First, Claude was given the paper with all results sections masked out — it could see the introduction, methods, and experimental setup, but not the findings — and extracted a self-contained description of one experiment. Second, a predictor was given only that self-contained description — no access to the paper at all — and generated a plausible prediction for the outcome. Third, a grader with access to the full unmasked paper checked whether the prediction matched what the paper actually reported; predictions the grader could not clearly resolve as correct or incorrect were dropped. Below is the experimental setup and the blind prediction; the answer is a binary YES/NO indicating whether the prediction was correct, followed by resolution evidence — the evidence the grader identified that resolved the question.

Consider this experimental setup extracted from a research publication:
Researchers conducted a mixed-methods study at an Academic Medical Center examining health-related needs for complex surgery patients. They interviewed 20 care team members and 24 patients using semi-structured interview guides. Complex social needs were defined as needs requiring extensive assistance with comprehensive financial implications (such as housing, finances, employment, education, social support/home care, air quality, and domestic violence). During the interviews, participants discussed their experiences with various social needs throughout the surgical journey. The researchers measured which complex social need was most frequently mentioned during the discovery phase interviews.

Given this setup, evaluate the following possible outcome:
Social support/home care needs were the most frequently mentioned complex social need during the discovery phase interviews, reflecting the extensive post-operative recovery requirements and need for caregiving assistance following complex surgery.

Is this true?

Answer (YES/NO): YES